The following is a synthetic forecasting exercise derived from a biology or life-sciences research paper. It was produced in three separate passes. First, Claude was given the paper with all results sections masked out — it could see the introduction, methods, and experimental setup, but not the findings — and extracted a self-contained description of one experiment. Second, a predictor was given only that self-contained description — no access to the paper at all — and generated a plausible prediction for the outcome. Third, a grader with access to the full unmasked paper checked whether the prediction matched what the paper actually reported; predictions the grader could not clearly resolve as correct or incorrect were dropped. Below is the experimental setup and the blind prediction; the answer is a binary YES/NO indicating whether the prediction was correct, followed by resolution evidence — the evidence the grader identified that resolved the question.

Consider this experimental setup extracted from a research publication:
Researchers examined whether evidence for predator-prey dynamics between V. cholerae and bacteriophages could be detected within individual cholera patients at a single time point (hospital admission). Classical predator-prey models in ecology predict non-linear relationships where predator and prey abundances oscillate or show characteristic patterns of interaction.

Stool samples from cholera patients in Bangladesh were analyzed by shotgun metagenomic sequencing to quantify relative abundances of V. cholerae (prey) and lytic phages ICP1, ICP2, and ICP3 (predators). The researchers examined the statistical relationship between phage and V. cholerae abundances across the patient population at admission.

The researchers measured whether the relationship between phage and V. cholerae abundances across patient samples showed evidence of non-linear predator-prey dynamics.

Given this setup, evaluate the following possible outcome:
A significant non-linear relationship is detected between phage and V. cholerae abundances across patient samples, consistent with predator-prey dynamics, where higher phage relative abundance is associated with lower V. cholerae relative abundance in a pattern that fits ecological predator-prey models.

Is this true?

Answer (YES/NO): NO